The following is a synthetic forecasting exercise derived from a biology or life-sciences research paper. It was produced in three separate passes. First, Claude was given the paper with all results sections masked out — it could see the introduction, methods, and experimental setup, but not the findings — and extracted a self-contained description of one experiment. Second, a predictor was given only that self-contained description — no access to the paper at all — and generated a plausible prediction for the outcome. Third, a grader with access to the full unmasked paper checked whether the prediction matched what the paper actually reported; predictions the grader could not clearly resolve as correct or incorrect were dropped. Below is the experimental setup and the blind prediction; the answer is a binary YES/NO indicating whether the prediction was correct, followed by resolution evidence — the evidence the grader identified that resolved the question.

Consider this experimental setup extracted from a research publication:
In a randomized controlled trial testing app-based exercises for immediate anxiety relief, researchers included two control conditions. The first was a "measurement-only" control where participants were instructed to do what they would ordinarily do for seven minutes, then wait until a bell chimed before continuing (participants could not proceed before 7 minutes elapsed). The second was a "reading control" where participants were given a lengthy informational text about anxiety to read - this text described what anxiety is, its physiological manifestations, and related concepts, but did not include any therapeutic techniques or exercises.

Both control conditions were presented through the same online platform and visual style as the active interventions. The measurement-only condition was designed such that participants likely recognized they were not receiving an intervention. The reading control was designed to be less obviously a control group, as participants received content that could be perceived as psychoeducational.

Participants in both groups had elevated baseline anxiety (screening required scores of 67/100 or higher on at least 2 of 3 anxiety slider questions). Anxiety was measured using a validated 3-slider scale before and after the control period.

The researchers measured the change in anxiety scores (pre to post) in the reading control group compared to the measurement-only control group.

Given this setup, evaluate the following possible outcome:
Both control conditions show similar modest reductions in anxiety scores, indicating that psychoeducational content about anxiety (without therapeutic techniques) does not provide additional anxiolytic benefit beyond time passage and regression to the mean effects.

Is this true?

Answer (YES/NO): YES